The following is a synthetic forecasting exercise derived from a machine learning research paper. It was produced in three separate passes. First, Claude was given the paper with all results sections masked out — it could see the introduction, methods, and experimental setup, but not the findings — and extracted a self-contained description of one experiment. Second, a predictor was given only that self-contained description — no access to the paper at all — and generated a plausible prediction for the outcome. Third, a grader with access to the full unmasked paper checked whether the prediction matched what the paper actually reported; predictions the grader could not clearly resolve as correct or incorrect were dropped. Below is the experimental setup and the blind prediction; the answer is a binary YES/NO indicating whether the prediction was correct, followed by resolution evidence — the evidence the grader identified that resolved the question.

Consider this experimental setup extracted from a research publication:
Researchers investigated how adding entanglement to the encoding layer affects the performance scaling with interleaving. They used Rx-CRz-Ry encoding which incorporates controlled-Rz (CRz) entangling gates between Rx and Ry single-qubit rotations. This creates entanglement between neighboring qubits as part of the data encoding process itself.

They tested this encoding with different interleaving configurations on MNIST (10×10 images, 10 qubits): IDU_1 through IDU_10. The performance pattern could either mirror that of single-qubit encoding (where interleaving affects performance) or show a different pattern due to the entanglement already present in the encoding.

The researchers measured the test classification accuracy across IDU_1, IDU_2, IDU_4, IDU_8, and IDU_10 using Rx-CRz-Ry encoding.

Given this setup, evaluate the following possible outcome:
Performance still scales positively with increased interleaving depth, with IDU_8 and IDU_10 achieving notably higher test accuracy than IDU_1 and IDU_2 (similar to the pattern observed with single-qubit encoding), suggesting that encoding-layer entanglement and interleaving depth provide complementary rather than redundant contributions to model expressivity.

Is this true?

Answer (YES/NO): NO